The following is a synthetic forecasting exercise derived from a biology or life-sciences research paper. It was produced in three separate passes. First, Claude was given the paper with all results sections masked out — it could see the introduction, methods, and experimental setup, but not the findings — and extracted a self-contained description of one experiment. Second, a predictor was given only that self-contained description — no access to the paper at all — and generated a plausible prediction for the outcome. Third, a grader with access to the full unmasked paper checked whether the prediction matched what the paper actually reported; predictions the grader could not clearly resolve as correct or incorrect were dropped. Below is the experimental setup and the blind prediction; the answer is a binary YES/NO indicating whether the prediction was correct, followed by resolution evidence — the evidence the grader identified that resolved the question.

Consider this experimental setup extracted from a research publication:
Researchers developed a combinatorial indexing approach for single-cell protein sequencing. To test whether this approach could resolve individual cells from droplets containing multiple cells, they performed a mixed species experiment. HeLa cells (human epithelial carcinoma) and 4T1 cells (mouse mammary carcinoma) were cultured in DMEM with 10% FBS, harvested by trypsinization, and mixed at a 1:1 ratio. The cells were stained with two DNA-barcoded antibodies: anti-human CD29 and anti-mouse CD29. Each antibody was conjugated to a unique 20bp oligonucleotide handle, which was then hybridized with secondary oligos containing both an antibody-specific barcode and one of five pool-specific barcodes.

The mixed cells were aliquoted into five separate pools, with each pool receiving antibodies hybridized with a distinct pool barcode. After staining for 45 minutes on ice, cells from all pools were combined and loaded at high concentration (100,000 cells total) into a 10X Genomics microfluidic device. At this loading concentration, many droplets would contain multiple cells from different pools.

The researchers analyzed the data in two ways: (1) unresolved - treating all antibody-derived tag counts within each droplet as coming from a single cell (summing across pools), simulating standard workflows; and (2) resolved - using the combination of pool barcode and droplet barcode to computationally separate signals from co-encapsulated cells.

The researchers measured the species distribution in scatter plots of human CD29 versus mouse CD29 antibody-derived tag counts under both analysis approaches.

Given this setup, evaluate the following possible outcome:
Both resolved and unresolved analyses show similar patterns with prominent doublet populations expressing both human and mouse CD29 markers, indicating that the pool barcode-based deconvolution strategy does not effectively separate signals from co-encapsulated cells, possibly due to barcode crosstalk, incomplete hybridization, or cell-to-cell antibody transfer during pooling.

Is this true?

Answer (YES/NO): NO